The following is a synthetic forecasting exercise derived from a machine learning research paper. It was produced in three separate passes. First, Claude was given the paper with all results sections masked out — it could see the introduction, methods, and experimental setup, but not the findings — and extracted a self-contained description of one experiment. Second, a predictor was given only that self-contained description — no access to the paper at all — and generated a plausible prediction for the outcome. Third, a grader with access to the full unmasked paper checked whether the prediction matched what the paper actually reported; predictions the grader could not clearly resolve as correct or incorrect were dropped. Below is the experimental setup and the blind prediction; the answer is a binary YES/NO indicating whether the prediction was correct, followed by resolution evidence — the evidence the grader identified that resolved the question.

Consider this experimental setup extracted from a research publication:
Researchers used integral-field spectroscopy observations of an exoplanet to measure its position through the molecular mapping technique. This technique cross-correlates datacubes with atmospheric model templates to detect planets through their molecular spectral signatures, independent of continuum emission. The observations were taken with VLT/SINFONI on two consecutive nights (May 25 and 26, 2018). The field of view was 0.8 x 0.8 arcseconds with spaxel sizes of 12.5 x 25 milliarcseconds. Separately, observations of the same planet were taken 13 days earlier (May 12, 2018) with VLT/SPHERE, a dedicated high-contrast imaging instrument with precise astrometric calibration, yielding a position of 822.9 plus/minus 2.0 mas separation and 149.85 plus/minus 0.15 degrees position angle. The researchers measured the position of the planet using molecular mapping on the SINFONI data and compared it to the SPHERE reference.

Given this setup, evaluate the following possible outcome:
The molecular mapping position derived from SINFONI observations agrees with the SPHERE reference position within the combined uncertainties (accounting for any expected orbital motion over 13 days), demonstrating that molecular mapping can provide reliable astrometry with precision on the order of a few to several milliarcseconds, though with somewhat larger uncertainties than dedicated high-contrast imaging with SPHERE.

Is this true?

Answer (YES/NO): NO